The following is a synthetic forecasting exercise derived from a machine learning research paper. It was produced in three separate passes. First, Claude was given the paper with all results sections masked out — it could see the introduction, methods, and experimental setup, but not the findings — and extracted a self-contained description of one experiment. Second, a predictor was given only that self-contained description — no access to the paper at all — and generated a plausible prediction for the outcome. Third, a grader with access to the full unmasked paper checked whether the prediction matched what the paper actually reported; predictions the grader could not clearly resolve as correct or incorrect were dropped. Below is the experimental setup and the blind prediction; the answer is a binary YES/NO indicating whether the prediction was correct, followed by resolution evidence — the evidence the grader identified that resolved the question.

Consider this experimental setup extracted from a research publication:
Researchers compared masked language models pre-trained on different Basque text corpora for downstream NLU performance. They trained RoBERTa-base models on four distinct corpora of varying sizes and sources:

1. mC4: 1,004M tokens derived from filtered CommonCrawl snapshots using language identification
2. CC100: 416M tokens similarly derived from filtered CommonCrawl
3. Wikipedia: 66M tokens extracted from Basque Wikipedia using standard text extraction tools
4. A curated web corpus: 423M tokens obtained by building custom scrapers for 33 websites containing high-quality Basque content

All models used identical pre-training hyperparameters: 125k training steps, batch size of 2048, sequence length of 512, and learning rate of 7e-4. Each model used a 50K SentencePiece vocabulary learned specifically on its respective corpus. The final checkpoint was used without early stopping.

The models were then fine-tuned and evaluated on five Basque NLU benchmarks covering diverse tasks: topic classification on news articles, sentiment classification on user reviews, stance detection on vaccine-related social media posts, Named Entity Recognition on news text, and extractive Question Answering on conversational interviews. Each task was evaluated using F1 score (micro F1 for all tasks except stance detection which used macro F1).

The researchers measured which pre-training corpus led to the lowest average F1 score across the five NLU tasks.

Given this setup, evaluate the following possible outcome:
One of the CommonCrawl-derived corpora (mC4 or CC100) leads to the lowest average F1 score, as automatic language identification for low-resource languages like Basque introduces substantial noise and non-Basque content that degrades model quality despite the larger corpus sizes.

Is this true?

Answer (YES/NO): NO